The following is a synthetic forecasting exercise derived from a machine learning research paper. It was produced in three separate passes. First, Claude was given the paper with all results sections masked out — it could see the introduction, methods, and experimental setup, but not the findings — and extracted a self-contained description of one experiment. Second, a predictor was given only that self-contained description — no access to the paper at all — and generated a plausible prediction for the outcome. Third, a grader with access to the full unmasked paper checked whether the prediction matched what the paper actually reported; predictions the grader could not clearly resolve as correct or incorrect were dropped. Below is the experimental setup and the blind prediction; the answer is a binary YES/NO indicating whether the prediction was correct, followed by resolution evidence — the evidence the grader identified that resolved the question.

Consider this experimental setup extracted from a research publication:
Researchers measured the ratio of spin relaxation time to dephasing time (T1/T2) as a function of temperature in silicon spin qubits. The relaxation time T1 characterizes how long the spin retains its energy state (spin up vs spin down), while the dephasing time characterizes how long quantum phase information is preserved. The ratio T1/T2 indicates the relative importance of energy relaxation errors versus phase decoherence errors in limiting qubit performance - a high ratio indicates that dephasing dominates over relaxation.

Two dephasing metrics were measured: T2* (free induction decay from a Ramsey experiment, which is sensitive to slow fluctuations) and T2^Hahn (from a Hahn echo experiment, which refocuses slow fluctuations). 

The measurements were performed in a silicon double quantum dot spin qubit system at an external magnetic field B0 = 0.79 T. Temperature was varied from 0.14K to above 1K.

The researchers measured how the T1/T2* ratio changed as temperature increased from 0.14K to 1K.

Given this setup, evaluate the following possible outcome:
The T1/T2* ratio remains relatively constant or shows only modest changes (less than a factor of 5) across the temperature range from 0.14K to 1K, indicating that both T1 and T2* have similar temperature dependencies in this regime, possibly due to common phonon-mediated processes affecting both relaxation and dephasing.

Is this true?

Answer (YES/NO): NO